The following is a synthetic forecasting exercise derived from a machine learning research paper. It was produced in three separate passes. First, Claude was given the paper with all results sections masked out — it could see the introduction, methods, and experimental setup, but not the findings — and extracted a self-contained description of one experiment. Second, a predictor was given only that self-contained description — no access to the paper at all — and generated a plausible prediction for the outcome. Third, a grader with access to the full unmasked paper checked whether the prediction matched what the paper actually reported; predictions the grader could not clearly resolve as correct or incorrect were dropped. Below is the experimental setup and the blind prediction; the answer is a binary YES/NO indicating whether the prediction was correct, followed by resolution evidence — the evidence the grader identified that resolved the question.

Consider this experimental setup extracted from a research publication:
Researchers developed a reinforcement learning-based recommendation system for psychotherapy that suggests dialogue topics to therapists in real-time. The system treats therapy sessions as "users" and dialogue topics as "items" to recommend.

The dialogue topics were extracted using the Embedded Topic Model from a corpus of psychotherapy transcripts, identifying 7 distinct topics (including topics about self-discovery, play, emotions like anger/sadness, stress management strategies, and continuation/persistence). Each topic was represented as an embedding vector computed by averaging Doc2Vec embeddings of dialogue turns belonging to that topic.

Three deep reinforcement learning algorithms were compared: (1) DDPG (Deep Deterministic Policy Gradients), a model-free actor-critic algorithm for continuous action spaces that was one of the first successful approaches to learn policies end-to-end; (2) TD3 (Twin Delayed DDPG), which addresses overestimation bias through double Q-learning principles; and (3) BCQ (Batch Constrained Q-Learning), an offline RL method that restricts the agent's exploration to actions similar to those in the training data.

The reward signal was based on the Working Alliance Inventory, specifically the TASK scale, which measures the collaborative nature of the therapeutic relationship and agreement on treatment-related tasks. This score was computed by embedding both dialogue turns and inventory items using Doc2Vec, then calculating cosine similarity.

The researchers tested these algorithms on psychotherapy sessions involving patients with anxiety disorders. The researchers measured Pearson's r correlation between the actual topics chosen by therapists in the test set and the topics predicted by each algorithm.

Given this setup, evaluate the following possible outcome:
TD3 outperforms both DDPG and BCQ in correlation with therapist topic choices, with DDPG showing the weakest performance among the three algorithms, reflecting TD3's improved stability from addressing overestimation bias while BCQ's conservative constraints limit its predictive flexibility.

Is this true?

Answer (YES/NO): NO